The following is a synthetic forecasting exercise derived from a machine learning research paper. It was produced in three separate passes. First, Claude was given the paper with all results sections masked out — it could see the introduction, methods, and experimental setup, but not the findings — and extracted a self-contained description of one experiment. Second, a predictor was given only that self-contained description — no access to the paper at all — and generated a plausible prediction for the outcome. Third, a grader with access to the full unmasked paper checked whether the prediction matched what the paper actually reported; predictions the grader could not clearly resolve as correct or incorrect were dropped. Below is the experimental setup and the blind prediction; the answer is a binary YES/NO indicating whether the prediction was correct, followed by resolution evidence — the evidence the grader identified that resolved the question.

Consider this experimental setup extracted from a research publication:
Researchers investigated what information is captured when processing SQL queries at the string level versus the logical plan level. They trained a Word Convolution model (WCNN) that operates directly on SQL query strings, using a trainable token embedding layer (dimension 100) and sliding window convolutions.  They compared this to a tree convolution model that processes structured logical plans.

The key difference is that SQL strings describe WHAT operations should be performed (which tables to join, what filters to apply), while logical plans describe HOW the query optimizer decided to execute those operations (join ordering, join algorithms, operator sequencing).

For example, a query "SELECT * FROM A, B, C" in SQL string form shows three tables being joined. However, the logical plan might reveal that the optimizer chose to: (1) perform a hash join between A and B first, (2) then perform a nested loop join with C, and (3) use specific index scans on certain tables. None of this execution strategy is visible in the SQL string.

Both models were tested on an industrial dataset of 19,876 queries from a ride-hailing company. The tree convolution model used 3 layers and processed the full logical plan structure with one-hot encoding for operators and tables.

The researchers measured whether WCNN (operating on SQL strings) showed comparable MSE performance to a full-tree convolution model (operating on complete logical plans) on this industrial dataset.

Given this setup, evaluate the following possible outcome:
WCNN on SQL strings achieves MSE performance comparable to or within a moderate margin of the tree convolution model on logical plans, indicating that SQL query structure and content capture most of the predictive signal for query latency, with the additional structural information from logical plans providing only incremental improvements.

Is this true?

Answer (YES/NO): YES